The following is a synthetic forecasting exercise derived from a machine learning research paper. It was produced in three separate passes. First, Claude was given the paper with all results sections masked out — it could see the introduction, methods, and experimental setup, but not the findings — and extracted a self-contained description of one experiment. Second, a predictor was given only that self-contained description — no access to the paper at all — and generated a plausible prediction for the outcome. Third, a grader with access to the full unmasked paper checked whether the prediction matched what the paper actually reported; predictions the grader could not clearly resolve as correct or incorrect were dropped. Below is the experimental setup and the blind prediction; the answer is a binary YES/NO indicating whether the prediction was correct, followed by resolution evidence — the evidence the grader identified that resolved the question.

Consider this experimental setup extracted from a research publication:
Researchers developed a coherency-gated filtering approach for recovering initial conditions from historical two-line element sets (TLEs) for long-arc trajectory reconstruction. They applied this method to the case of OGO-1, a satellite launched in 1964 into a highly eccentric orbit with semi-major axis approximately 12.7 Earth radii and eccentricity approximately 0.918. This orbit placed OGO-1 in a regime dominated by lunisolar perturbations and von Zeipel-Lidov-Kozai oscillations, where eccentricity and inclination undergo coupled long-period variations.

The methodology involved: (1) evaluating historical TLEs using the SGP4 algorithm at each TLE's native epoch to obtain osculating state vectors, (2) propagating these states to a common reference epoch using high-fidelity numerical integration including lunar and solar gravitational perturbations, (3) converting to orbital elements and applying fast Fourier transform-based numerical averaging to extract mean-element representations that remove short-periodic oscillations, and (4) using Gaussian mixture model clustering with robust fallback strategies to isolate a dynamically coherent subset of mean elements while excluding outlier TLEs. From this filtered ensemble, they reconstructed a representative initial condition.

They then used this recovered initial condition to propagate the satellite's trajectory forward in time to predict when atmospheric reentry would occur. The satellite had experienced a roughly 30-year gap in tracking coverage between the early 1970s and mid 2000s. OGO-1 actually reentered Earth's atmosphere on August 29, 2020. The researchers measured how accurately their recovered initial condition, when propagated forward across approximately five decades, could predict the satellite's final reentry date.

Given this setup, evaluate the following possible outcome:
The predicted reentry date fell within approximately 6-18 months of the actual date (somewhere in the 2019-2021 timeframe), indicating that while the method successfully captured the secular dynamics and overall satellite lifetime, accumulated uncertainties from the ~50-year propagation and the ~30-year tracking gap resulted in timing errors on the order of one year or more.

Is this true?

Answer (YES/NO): NO